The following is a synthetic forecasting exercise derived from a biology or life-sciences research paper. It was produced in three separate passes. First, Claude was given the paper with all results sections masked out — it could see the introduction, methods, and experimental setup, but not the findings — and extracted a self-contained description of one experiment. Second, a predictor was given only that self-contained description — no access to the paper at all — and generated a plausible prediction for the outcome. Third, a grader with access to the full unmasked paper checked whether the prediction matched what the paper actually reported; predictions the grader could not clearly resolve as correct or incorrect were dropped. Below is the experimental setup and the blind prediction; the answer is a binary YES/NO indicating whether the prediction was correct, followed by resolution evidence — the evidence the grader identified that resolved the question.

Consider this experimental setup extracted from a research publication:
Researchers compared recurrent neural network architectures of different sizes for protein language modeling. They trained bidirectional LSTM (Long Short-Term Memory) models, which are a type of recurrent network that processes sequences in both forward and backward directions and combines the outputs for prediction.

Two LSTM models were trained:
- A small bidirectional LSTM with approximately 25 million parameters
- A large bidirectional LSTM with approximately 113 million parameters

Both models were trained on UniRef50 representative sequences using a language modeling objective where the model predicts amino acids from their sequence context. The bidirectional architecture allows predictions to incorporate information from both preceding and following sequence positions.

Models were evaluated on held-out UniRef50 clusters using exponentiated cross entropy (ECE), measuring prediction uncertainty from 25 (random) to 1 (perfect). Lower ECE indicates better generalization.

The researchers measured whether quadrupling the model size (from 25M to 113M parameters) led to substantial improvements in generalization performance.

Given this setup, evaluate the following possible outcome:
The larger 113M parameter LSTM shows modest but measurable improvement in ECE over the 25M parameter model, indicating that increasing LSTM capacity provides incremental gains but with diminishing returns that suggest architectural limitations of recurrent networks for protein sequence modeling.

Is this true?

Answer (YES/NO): YES